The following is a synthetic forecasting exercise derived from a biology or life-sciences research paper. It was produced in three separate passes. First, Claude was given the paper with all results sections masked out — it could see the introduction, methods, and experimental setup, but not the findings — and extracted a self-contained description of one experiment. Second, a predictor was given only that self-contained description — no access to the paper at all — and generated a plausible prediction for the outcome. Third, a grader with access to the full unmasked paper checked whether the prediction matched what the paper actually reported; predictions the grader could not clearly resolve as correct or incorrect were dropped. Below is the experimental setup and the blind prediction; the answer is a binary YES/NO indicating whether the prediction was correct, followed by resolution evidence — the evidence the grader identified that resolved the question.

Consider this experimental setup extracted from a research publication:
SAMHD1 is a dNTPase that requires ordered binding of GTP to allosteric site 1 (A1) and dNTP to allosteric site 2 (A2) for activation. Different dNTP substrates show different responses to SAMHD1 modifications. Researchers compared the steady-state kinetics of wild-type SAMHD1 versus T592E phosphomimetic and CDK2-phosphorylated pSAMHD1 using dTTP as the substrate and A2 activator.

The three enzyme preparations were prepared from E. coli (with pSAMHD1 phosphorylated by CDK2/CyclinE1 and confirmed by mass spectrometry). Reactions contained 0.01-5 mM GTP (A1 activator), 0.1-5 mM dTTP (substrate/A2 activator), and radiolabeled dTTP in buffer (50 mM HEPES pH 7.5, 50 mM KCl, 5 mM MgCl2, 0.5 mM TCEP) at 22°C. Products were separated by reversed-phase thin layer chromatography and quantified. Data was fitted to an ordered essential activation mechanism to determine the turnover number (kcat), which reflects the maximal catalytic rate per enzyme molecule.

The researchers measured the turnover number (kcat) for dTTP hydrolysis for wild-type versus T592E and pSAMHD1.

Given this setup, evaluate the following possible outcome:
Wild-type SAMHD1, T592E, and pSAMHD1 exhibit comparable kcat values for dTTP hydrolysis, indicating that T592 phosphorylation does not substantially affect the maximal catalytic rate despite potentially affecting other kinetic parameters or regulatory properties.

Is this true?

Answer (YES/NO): YES